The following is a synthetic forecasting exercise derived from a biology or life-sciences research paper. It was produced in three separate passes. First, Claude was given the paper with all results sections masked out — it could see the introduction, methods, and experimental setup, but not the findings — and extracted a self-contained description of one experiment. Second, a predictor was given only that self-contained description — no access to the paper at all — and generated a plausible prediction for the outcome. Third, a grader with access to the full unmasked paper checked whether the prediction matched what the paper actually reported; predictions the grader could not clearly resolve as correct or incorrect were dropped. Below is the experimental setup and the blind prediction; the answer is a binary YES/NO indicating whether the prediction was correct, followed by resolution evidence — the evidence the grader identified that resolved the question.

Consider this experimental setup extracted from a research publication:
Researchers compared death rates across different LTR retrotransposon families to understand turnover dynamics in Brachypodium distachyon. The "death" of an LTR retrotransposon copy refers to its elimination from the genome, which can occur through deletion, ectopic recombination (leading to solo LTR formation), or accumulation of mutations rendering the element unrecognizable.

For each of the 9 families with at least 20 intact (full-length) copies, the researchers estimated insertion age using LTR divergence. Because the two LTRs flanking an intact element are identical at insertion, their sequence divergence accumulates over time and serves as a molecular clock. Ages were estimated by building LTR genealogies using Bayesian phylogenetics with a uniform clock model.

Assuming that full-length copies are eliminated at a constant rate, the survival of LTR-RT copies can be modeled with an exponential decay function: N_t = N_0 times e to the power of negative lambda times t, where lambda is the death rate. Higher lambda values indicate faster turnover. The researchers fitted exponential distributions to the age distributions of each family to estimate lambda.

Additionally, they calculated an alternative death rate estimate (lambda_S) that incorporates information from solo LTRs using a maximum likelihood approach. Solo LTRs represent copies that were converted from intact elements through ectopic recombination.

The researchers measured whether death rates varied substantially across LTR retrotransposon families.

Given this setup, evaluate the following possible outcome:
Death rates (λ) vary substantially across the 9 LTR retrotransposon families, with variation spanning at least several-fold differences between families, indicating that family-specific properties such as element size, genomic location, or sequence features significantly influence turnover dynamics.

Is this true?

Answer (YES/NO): YES